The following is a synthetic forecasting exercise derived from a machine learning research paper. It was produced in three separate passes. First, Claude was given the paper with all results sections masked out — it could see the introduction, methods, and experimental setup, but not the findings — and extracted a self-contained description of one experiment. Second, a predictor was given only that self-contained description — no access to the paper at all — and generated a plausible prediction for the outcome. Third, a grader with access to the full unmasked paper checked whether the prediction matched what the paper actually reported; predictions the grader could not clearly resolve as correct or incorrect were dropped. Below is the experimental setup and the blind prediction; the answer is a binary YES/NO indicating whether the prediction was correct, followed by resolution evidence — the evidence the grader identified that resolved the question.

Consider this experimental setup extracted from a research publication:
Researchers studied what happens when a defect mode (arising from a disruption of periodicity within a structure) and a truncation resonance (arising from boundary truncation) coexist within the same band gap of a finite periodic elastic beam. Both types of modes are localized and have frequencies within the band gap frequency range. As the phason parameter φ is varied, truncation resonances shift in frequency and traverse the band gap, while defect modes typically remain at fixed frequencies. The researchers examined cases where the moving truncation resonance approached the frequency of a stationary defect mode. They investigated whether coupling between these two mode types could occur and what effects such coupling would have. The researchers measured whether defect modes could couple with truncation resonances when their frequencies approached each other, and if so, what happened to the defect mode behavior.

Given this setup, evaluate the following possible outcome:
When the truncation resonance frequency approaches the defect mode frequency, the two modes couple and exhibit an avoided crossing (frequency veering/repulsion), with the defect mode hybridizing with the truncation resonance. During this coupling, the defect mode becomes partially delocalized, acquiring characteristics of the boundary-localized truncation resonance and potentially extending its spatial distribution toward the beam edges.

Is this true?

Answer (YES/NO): YES